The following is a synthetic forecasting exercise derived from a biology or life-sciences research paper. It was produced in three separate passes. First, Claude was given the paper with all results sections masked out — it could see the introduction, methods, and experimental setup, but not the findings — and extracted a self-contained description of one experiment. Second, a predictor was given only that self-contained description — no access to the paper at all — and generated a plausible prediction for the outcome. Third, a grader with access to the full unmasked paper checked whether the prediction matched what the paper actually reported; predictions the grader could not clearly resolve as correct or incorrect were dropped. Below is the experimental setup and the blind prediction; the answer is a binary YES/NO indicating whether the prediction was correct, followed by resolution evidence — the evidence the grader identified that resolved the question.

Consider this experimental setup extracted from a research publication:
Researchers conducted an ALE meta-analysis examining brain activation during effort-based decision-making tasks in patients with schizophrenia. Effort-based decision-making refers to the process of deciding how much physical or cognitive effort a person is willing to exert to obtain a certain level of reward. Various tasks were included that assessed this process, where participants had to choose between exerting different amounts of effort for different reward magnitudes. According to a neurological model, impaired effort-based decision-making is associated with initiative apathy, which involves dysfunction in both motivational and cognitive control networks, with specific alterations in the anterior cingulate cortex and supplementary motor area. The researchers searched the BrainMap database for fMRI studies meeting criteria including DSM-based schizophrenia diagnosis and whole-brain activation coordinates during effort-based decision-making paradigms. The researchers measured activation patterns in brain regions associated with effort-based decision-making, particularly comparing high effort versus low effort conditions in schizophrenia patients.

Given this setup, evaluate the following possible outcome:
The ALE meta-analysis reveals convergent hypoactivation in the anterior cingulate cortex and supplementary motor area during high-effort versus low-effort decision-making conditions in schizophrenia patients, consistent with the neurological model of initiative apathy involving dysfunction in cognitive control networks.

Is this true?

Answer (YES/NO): NO